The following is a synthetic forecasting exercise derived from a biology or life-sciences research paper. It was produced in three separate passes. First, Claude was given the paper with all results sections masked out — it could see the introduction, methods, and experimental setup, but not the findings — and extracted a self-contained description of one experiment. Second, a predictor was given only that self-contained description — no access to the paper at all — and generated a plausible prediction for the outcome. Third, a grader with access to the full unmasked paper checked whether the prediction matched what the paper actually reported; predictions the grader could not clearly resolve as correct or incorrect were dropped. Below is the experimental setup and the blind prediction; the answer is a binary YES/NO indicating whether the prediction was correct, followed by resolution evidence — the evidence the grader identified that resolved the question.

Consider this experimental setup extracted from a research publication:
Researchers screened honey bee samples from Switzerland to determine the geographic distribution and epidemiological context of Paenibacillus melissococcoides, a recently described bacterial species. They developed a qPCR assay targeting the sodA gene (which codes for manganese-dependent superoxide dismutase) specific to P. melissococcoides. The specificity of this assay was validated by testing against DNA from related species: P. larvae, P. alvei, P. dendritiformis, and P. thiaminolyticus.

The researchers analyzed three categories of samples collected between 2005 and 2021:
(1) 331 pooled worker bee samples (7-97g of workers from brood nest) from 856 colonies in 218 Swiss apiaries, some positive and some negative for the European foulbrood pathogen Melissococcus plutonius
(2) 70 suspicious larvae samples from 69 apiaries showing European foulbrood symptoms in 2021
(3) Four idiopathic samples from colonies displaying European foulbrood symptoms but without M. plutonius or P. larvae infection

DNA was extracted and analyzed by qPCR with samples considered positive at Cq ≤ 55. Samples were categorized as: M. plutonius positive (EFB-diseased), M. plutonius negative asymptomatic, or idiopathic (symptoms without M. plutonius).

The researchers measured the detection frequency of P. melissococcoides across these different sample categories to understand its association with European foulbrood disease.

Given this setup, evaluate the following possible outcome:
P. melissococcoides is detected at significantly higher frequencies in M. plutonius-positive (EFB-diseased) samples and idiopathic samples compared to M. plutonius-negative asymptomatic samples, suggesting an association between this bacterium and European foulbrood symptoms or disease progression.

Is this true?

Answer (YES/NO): YES